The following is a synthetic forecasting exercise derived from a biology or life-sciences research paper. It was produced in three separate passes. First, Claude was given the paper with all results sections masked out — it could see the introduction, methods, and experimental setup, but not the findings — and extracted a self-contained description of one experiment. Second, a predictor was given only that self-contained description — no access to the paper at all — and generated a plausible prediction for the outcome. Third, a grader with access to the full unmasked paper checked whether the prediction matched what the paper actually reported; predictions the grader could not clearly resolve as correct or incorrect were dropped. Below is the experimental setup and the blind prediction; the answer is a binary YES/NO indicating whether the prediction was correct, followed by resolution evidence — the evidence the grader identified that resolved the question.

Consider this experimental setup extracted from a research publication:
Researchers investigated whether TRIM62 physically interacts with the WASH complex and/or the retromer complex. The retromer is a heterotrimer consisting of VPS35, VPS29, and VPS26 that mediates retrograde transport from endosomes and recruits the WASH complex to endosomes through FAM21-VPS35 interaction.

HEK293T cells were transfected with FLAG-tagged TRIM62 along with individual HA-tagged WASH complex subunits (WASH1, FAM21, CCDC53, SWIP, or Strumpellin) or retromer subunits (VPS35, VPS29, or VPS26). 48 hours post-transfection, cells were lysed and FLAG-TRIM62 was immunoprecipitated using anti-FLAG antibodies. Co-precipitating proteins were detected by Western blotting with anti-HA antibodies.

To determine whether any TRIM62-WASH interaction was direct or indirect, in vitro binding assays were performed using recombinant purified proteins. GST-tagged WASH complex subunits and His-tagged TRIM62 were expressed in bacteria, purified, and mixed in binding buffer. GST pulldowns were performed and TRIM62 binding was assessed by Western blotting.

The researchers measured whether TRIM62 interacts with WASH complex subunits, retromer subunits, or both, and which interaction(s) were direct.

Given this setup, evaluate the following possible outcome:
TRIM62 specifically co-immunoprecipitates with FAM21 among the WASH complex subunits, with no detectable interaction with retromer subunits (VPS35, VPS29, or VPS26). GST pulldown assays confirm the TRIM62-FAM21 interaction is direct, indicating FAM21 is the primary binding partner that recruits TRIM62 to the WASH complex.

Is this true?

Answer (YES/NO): NO